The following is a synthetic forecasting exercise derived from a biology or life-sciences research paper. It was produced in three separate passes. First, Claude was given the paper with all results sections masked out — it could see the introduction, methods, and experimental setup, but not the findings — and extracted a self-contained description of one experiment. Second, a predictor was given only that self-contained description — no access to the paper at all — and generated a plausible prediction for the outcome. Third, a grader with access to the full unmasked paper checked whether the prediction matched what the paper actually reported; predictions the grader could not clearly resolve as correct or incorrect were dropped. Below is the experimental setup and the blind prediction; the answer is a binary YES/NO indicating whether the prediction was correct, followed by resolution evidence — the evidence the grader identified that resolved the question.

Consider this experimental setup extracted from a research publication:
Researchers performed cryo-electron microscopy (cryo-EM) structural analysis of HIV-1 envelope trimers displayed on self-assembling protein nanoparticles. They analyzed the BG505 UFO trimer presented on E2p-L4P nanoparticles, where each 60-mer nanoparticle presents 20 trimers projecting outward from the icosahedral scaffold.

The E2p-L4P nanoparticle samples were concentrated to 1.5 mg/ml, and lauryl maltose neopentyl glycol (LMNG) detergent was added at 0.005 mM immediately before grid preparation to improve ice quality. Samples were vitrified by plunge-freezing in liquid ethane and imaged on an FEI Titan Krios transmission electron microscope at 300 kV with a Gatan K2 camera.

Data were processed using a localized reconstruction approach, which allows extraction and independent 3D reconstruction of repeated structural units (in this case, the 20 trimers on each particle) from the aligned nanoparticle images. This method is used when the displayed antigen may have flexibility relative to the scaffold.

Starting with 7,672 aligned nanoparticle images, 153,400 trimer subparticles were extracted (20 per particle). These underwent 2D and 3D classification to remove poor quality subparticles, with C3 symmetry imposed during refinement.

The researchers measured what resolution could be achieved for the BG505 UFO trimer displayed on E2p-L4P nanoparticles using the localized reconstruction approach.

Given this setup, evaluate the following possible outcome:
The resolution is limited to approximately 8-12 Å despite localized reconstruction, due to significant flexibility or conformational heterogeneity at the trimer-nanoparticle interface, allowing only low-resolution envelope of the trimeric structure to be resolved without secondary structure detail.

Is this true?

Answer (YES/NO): NO